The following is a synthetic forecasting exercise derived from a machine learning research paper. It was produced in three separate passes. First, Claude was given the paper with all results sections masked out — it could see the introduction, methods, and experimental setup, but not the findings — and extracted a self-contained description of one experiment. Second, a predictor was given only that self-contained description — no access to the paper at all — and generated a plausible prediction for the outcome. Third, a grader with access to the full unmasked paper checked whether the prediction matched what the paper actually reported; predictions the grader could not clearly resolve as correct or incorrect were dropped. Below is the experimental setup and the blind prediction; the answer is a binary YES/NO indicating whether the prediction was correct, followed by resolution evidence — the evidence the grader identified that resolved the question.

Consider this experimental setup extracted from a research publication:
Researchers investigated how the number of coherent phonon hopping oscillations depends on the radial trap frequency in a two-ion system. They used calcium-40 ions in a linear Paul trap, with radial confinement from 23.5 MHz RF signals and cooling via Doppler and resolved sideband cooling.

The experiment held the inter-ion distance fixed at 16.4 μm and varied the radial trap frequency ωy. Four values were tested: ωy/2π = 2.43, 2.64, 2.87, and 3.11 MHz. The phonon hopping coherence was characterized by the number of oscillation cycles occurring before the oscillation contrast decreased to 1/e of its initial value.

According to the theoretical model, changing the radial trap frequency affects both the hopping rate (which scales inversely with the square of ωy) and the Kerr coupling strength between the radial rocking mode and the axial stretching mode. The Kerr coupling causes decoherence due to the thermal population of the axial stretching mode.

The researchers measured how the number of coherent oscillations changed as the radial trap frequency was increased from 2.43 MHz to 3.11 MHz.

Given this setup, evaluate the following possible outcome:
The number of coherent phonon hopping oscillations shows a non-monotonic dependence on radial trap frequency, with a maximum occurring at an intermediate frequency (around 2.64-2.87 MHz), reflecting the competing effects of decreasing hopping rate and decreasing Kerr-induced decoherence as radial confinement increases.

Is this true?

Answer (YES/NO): NO